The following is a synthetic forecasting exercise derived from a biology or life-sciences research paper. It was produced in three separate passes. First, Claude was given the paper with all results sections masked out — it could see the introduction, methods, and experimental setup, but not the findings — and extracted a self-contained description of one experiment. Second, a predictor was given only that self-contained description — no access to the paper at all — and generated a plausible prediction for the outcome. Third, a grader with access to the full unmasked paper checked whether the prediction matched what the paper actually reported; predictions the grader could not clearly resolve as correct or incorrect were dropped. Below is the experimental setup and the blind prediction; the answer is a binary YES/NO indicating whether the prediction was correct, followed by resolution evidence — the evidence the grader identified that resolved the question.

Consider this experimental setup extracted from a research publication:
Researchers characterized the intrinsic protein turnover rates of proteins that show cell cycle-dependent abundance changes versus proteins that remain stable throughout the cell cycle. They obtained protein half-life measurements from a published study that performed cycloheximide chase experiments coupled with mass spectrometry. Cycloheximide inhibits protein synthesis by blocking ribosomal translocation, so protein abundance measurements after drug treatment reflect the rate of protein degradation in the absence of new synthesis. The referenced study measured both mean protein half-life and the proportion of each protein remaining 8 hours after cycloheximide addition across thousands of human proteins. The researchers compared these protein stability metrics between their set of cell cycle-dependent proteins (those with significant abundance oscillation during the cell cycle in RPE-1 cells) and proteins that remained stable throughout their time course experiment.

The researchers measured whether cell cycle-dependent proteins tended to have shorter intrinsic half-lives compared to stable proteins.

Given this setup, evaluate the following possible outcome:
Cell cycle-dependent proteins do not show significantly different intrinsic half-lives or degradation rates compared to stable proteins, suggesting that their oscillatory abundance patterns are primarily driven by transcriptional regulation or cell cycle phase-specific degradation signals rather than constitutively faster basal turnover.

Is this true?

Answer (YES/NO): NO